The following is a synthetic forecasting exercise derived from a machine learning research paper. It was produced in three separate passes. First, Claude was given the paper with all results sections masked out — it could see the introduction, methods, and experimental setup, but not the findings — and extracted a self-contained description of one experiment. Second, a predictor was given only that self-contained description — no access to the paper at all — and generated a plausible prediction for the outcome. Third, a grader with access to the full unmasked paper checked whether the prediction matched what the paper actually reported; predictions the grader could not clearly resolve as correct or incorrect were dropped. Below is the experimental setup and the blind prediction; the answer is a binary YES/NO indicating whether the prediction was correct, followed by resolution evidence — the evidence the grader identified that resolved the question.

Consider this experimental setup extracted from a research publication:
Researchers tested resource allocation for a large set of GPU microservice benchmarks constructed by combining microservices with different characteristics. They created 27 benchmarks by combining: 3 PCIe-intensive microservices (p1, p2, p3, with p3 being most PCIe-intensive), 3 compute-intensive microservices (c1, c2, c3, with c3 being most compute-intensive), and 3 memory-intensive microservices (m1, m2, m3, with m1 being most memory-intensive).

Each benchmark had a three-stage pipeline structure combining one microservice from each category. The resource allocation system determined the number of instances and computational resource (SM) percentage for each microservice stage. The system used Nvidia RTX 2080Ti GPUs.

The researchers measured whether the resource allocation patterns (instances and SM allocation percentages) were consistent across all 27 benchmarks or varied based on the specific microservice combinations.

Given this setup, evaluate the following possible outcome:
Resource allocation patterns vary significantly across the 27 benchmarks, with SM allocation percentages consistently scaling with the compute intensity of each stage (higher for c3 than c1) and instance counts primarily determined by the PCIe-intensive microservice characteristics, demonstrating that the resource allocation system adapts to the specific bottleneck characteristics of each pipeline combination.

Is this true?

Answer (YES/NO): NO